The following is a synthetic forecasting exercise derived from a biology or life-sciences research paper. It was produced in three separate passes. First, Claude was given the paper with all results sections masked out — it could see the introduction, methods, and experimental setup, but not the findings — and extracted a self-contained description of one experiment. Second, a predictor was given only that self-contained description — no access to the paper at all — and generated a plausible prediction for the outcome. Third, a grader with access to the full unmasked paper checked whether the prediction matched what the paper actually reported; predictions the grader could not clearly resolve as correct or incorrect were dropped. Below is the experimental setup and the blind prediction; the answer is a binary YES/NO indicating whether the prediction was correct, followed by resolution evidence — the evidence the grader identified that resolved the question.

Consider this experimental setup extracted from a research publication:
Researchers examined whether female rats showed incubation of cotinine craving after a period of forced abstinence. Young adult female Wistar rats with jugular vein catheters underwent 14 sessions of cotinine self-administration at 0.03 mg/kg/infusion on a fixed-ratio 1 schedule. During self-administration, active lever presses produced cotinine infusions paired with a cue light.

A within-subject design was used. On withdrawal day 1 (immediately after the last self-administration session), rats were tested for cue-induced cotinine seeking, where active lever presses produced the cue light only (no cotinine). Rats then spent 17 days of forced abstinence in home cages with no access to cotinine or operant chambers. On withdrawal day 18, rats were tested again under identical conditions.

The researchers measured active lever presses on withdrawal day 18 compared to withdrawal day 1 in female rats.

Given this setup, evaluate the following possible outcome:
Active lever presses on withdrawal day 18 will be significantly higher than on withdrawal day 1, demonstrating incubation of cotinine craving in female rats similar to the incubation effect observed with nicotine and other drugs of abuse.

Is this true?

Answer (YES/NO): YES